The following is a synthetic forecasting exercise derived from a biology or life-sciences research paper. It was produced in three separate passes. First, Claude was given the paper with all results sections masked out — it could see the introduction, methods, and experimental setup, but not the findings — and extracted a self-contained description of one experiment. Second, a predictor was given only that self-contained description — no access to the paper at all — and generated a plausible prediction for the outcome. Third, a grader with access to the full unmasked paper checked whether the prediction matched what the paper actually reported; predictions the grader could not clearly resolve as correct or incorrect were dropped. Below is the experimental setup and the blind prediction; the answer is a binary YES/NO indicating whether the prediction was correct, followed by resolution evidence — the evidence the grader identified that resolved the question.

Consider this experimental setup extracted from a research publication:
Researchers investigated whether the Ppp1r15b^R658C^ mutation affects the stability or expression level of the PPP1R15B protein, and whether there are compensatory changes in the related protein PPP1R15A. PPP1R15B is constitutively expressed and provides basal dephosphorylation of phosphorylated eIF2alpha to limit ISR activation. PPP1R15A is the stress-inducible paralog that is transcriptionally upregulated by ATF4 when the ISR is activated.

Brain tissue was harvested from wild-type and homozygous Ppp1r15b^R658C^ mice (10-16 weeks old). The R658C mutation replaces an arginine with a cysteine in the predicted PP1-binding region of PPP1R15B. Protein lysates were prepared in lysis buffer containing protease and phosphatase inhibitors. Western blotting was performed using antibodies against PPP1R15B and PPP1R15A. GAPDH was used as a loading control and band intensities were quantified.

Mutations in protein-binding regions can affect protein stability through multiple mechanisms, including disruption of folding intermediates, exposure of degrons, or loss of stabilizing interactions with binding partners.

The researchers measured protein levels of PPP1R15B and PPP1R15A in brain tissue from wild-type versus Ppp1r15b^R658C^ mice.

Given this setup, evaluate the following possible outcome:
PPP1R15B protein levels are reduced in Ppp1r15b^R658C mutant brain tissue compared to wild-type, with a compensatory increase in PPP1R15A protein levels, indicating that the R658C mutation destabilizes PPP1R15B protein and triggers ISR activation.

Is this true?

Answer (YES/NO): NO